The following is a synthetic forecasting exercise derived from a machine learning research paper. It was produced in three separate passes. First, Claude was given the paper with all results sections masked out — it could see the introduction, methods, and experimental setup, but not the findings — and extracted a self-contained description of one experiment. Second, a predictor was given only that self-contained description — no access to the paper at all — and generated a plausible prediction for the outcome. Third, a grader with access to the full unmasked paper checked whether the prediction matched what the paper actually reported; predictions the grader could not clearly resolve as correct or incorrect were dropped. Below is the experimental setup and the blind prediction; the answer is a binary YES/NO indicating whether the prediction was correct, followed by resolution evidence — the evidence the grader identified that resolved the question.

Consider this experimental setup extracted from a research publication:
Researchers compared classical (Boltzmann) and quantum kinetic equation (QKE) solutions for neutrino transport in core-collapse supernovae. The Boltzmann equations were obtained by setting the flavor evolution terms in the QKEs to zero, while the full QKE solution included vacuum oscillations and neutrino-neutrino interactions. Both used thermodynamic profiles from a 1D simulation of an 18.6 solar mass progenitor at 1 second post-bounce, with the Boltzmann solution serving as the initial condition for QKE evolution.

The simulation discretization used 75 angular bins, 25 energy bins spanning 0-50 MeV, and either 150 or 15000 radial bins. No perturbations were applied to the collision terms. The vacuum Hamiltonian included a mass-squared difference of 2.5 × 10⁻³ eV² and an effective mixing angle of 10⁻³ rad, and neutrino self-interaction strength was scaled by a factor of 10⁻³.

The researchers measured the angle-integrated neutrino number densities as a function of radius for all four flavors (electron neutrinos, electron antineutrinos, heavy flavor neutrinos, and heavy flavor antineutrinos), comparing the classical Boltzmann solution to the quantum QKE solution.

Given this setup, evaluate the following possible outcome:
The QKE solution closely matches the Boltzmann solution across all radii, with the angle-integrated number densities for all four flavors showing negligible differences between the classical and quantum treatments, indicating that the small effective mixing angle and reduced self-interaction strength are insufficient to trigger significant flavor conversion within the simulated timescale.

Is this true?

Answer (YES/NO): NO